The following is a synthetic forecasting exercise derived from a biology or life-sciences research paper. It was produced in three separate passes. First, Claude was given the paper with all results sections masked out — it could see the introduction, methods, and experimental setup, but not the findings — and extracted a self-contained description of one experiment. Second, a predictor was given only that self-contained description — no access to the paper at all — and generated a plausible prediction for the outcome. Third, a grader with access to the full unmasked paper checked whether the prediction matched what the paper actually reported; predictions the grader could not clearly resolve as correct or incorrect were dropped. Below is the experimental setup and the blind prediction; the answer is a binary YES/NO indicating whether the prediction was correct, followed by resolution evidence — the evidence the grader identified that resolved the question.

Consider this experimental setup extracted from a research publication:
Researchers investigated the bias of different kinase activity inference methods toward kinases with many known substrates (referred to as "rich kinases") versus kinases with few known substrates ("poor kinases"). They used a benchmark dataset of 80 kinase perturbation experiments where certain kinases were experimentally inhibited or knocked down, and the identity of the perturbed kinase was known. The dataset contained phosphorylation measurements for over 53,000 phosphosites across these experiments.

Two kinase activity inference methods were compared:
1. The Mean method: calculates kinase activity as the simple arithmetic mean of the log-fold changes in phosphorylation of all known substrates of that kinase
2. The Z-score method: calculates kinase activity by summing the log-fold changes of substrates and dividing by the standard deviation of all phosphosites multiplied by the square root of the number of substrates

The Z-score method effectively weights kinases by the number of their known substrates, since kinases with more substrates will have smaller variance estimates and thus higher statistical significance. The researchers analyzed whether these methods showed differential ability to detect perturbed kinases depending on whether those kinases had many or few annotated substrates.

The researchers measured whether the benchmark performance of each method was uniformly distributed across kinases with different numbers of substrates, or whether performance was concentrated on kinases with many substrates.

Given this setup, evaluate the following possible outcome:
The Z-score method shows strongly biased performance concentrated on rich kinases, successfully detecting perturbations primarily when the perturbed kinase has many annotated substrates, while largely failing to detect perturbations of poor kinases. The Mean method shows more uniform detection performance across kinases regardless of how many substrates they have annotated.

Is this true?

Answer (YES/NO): YES